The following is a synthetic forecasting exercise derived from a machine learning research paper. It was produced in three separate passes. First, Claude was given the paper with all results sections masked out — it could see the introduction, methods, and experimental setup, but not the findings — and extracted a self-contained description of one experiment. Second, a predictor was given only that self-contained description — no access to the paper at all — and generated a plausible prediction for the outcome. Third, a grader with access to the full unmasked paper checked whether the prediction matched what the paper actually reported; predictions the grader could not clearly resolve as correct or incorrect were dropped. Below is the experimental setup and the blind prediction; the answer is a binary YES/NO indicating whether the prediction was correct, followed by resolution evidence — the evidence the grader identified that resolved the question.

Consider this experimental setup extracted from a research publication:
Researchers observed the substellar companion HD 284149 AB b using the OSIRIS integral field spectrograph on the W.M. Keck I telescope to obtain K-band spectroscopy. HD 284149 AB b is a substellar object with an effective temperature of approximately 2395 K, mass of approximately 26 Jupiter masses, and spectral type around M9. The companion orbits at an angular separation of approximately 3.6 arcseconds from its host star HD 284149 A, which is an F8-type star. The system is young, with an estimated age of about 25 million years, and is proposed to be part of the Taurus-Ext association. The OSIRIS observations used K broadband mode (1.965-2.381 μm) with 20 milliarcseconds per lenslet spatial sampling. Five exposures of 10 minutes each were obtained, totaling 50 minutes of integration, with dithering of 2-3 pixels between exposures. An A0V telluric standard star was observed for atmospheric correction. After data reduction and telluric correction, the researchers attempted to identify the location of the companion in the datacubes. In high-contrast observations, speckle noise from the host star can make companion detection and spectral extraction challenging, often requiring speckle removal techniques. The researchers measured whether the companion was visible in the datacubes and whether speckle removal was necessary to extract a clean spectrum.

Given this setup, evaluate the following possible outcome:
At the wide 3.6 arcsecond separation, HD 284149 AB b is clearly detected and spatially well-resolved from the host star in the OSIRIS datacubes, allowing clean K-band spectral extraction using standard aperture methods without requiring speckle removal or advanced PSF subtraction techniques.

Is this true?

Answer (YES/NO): YES